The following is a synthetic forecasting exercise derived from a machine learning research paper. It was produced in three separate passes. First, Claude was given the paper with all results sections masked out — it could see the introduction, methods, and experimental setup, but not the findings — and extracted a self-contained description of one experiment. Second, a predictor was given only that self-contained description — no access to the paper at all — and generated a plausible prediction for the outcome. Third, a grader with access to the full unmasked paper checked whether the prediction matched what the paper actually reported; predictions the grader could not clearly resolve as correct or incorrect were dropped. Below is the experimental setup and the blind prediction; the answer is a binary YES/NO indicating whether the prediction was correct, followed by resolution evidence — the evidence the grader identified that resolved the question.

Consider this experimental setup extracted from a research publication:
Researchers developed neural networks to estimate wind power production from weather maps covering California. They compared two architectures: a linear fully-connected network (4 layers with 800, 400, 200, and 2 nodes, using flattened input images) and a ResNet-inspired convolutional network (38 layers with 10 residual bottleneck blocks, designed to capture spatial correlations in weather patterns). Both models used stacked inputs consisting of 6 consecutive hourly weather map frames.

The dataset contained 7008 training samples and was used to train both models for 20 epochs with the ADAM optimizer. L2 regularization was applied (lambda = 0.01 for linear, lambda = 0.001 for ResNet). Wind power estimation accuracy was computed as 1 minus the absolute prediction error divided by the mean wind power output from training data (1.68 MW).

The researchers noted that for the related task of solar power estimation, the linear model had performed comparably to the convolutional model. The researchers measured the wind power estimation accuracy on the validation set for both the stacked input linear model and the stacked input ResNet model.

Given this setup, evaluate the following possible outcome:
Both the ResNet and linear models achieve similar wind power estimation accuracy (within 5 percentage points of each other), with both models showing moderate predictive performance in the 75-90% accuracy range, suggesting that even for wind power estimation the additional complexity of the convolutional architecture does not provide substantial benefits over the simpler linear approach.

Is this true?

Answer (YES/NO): NO